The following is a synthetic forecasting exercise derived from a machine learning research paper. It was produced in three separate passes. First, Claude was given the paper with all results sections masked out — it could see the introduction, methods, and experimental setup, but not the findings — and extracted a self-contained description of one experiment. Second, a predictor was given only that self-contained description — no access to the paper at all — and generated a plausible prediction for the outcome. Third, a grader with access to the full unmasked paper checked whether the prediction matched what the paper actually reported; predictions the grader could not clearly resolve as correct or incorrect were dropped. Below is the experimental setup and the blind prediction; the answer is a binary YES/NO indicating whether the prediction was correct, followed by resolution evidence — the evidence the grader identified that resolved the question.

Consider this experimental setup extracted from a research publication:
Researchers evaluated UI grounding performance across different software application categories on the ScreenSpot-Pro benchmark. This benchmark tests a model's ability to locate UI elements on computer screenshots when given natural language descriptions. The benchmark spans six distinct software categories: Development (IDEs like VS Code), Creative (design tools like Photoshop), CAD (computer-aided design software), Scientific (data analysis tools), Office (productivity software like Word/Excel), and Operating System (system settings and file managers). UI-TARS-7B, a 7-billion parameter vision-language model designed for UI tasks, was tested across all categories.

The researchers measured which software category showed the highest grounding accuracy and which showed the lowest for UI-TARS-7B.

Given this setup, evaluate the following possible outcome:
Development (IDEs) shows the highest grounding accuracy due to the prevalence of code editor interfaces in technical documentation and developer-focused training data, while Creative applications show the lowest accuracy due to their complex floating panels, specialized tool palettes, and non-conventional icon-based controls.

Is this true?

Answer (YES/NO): NO